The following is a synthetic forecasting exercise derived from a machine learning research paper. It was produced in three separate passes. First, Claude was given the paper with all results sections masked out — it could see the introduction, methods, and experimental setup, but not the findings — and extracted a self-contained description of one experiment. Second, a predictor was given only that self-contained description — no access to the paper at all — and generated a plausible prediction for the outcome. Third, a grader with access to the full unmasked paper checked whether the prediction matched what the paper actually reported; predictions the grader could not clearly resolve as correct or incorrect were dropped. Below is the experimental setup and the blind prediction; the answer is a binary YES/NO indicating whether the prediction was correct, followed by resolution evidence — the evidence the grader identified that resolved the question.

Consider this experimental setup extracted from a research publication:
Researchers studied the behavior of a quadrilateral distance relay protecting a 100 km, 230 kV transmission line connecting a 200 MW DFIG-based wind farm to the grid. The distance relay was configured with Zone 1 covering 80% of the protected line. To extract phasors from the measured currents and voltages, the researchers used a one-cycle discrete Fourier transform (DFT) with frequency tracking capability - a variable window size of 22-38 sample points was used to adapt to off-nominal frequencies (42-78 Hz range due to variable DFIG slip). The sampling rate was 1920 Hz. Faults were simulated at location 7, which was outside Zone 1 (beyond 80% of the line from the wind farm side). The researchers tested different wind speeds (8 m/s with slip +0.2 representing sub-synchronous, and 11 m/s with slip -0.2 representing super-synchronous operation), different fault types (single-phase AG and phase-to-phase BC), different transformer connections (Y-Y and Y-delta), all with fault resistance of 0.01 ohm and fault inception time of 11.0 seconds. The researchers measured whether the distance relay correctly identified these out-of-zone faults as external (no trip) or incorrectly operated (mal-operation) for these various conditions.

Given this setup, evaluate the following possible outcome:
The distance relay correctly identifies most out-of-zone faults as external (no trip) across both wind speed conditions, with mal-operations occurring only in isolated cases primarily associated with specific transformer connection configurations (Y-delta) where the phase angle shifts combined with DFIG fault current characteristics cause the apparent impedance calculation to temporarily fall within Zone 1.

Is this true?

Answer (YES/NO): NO